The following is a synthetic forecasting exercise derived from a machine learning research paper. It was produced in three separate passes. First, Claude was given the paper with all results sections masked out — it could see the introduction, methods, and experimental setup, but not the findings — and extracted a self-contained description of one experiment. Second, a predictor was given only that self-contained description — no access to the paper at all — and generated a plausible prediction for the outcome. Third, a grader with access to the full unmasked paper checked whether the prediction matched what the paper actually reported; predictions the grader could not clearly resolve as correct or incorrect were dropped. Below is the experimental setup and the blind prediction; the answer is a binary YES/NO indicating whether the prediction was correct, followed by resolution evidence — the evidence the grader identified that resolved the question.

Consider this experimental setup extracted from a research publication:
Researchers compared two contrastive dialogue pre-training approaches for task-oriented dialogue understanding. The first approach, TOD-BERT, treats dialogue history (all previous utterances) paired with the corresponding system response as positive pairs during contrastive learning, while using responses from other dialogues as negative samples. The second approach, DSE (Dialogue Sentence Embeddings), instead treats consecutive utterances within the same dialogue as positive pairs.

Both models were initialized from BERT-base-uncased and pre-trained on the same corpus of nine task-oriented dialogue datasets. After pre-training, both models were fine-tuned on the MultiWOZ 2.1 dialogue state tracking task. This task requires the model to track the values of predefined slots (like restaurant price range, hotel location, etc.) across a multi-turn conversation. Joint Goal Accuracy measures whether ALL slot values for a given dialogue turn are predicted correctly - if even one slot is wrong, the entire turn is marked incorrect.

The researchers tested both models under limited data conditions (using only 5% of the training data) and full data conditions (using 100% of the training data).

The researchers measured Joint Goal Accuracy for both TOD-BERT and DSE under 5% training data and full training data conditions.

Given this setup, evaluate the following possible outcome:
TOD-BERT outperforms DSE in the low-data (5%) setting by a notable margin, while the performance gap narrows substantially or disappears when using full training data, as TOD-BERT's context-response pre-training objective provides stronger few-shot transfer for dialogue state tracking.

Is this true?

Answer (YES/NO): NO